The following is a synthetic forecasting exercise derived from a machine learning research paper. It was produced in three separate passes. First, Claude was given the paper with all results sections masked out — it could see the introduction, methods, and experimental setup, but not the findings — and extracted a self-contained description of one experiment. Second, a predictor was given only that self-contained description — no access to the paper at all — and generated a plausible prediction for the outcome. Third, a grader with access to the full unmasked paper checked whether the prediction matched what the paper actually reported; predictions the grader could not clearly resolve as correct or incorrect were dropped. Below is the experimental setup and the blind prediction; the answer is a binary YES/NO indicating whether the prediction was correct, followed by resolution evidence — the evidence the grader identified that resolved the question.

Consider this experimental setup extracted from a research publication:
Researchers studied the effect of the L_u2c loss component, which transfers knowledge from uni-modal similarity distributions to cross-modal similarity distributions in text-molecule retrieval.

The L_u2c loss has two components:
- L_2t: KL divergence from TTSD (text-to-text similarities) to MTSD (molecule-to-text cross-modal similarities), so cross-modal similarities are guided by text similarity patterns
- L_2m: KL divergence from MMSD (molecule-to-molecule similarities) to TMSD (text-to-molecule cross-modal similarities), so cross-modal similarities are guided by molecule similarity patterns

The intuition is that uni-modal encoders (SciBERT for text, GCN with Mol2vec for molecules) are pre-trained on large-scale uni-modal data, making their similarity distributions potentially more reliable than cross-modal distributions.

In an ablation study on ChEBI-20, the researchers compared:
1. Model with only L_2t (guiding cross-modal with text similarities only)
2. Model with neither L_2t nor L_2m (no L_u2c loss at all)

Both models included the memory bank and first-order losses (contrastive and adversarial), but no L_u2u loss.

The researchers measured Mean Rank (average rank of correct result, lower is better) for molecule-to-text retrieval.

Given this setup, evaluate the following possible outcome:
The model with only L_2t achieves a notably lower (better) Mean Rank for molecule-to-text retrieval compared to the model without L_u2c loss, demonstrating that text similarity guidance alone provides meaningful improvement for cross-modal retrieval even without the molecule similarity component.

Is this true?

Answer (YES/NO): YES